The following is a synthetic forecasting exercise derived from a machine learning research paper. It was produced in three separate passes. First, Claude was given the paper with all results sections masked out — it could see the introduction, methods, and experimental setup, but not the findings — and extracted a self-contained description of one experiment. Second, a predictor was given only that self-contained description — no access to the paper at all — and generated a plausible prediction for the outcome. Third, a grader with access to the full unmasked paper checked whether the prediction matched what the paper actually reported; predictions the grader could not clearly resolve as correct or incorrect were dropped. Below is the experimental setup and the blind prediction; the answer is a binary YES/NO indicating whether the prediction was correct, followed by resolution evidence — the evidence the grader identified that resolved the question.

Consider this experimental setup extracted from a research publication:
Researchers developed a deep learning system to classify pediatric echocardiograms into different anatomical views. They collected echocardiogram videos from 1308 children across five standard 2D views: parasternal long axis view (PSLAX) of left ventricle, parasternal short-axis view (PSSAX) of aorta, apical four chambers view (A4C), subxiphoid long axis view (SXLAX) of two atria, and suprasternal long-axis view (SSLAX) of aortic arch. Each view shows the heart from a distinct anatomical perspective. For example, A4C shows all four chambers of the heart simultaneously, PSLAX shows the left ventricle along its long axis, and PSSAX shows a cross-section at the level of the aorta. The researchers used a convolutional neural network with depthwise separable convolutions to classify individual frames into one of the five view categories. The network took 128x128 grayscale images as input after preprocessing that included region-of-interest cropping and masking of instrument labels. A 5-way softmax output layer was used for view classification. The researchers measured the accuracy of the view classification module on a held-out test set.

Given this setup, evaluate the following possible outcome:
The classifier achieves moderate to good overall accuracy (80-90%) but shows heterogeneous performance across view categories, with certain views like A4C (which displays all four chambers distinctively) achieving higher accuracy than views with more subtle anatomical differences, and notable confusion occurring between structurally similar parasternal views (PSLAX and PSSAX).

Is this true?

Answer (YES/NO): NO